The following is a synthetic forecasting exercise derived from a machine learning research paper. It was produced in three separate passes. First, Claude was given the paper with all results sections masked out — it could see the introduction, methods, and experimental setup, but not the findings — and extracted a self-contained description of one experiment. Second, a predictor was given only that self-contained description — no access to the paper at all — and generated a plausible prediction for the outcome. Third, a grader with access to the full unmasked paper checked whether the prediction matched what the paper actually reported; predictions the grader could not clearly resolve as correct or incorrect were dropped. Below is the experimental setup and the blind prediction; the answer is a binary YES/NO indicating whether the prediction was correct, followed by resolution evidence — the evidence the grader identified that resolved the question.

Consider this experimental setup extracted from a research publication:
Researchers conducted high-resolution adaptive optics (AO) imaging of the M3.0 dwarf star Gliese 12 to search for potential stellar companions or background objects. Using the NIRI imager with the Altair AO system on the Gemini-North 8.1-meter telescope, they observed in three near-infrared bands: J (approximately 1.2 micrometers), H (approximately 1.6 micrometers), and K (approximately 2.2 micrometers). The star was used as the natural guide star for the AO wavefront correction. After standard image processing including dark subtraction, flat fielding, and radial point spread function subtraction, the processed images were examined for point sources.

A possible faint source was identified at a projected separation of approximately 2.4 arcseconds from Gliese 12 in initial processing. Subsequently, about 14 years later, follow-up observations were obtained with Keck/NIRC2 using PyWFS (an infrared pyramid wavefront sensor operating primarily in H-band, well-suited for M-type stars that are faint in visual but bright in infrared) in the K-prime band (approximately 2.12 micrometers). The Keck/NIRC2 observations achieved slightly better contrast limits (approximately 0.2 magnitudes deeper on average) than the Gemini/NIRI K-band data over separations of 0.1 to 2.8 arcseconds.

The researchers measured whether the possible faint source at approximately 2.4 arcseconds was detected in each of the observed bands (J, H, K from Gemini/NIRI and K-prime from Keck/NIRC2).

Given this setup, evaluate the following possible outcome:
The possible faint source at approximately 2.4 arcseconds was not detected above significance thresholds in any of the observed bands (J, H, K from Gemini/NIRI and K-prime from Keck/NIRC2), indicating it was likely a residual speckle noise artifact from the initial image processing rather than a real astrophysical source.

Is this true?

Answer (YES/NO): NO